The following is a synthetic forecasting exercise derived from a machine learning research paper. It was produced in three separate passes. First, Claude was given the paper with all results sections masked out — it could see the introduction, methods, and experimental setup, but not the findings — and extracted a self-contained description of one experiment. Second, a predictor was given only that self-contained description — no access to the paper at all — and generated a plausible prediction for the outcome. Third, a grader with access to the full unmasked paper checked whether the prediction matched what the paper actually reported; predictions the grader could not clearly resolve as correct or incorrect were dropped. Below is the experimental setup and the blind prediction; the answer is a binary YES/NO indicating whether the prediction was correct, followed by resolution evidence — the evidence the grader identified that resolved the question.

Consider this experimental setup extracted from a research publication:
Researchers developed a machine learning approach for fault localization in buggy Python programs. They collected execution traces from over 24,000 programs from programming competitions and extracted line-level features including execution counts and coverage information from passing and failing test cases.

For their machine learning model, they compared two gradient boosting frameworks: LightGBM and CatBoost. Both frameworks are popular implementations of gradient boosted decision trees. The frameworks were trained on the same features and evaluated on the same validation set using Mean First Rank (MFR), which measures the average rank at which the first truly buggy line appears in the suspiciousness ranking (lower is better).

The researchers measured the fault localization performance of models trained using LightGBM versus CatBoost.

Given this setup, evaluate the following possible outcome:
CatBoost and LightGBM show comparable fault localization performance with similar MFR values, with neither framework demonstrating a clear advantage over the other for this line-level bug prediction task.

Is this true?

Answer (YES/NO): NO